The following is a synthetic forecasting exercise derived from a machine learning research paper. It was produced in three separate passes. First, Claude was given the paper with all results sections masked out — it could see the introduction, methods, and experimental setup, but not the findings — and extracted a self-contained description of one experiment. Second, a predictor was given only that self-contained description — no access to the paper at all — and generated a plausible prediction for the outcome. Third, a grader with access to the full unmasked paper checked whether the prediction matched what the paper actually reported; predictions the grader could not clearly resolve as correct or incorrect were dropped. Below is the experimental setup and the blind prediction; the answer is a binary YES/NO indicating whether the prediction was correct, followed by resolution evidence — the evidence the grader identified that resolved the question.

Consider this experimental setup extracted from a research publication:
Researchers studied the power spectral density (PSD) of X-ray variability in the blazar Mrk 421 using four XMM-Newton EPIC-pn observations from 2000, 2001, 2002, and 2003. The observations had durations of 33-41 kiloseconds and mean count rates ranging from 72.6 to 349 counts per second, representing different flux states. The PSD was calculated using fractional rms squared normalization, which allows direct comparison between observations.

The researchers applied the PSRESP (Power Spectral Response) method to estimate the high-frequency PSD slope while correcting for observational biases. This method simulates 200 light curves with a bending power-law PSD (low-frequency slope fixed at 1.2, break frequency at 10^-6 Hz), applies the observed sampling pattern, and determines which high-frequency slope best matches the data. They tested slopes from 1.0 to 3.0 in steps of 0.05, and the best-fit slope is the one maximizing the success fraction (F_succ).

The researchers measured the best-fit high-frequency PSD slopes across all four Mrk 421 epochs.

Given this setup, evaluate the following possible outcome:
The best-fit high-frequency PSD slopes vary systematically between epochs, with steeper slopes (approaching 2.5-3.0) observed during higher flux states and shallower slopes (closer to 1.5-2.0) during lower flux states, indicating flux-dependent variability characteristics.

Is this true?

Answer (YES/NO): NO